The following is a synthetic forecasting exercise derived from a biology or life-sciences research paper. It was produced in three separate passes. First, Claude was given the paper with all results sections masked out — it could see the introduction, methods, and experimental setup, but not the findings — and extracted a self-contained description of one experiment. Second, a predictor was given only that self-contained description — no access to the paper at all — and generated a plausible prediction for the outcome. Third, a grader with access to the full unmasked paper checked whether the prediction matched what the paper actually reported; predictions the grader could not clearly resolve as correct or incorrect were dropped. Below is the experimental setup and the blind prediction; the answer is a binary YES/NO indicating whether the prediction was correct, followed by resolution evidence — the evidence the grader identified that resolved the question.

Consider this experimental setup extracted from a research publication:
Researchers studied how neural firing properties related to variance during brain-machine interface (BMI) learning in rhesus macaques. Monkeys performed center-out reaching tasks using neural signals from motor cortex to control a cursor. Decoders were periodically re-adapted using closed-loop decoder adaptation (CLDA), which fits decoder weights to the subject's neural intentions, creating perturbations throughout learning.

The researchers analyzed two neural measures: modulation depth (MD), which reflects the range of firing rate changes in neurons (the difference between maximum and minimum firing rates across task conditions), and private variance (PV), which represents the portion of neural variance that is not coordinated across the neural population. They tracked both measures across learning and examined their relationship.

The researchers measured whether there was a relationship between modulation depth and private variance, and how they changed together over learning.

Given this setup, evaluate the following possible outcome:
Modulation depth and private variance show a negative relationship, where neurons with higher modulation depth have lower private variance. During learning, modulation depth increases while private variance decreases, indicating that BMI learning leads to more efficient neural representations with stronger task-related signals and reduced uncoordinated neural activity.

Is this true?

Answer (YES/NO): NO